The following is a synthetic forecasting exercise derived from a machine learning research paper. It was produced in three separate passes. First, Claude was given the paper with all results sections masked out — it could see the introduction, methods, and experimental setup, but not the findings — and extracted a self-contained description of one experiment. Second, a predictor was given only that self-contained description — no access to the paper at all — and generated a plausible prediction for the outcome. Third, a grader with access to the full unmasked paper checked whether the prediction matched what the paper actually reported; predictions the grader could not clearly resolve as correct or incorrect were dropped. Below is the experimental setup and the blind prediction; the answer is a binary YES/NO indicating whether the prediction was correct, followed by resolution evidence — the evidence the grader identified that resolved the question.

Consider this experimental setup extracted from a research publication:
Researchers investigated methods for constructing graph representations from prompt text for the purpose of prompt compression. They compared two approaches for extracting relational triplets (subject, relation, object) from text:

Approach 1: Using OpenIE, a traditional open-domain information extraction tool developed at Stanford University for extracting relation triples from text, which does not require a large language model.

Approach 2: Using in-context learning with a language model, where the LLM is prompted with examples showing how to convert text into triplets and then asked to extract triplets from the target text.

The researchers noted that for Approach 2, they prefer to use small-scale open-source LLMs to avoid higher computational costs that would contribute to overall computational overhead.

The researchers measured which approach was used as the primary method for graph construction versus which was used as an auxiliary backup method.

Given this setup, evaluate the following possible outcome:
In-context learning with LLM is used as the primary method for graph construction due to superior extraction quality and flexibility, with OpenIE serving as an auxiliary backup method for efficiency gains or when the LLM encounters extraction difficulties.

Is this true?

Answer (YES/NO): NO